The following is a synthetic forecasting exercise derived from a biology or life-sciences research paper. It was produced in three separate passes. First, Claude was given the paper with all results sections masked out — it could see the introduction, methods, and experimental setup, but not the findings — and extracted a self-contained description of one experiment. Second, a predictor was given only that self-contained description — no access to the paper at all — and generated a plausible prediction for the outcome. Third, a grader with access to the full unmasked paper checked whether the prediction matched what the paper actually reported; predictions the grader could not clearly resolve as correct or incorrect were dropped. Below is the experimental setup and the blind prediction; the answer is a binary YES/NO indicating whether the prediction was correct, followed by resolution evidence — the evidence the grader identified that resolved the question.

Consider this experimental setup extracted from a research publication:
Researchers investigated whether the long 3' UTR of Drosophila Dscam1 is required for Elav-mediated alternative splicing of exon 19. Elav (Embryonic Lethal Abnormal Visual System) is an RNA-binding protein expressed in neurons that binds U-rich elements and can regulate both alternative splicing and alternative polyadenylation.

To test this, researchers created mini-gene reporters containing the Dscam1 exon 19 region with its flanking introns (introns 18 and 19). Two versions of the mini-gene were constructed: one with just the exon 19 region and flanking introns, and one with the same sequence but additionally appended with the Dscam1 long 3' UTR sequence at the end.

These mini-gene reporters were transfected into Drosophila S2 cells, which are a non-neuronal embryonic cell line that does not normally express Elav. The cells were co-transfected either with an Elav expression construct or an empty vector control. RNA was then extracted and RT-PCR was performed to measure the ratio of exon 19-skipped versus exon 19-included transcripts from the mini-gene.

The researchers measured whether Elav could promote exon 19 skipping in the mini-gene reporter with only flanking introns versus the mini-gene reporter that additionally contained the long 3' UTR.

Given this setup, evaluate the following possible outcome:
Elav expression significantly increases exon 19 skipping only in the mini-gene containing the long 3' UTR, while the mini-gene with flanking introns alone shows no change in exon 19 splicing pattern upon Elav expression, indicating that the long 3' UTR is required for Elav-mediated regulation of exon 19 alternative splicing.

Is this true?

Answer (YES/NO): YES